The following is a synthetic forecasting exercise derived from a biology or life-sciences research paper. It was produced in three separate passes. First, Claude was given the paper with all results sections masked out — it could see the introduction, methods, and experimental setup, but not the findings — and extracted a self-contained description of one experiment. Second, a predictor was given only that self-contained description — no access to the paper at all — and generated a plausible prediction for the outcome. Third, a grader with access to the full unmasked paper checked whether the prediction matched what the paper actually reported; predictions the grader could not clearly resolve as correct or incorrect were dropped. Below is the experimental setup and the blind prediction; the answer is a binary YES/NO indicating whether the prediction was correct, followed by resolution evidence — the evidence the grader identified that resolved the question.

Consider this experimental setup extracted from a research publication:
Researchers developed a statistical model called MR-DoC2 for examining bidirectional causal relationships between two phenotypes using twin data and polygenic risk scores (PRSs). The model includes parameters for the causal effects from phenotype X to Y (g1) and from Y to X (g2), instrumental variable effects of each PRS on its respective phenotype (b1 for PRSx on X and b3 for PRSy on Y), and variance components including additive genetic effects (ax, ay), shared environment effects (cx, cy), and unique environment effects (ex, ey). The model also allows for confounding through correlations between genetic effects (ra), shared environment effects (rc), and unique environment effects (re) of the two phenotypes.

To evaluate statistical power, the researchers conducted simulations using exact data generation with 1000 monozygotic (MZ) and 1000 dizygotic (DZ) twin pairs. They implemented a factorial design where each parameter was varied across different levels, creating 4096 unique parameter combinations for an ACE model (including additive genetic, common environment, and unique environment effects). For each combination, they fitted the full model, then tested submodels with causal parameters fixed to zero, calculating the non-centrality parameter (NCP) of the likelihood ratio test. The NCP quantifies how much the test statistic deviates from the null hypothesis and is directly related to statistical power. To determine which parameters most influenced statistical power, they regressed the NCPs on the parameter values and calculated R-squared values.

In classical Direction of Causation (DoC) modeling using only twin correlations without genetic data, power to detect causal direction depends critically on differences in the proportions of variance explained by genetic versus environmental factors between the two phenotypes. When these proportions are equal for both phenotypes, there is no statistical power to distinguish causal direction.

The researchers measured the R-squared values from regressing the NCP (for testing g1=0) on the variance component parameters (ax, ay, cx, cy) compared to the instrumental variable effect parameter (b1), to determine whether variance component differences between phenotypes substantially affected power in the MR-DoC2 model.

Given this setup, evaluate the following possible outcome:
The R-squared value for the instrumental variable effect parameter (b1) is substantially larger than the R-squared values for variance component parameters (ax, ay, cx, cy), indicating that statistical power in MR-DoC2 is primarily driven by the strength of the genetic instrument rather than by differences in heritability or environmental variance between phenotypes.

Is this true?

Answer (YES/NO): YES